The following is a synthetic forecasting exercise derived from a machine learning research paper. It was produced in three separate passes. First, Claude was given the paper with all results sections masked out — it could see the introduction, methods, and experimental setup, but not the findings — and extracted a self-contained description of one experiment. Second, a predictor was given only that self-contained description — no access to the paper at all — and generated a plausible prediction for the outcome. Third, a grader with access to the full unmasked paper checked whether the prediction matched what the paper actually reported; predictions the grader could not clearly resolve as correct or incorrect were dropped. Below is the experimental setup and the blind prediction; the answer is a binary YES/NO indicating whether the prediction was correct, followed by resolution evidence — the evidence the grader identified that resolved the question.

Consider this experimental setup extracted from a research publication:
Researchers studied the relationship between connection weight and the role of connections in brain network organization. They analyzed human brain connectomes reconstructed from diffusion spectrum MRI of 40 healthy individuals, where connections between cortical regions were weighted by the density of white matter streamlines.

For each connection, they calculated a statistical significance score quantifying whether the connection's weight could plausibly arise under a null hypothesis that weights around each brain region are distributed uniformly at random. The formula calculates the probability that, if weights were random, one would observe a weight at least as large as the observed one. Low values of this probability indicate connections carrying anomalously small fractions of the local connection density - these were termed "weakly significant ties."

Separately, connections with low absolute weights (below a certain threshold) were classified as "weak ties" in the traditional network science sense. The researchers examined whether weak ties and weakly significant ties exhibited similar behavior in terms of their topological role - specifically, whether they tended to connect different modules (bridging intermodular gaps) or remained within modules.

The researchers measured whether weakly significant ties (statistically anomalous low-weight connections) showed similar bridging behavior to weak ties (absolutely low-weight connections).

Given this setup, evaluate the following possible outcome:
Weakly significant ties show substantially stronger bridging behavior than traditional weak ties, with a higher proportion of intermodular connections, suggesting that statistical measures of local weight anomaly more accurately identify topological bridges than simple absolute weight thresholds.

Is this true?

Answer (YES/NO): NO